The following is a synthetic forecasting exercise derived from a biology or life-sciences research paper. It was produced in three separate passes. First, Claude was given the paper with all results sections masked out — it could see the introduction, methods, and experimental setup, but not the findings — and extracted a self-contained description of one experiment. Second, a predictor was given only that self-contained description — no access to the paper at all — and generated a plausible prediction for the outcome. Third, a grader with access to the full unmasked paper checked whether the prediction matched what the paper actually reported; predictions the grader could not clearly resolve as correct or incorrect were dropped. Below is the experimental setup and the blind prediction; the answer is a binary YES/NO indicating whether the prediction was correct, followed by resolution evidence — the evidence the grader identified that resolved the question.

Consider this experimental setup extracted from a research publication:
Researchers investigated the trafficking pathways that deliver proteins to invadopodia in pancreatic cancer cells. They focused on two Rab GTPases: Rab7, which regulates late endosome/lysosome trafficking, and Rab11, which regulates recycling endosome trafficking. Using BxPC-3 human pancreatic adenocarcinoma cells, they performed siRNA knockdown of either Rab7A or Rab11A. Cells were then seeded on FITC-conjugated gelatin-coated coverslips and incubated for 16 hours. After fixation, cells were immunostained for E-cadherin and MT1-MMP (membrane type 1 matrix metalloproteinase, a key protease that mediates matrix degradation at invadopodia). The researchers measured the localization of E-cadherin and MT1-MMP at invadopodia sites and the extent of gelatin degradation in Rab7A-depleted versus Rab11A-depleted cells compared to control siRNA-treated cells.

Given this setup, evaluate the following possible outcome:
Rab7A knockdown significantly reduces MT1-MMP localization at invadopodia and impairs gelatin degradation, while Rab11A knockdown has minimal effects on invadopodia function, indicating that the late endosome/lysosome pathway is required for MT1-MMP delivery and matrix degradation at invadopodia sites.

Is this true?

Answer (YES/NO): NO